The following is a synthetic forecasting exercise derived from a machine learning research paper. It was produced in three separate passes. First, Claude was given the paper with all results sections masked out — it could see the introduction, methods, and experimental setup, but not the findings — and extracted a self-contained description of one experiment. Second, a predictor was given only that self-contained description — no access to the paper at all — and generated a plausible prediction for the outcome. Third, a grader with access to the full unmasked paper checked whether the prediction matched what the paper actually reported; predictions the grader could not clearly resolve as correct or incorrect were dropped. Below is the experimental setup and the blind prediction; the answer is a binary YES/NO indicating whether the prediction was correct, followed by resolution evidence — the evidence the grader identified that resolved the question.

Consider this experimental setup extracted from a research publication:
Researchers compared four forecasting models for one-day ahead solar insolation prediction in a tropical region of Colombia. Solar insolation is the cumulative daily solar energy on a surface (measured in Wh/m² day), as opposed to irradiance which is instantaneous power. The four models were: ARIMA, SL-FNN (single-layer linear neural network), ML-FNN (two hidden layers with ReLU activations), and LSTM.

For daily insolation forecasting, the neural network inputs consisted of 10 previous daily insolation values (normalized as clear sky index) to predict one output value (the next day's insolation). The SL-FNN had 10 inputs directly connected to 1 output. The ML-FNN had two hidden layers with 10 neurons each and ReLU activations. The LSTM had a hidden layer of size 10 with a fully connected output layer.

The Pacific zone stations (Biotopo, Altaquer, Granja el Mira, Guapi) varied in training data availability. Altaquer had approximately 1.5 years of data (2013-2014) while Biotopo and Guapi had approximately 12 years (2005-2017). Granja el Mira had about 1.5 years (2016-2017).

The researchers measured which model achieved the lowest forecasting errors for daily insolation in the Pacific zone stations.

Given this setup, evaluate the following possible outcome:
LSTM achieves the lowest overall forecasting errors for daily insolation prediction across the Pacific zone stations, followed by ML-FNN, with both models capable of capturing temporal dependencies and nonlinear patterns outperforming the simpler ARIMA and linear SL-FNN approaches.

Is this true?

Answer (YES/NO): NO